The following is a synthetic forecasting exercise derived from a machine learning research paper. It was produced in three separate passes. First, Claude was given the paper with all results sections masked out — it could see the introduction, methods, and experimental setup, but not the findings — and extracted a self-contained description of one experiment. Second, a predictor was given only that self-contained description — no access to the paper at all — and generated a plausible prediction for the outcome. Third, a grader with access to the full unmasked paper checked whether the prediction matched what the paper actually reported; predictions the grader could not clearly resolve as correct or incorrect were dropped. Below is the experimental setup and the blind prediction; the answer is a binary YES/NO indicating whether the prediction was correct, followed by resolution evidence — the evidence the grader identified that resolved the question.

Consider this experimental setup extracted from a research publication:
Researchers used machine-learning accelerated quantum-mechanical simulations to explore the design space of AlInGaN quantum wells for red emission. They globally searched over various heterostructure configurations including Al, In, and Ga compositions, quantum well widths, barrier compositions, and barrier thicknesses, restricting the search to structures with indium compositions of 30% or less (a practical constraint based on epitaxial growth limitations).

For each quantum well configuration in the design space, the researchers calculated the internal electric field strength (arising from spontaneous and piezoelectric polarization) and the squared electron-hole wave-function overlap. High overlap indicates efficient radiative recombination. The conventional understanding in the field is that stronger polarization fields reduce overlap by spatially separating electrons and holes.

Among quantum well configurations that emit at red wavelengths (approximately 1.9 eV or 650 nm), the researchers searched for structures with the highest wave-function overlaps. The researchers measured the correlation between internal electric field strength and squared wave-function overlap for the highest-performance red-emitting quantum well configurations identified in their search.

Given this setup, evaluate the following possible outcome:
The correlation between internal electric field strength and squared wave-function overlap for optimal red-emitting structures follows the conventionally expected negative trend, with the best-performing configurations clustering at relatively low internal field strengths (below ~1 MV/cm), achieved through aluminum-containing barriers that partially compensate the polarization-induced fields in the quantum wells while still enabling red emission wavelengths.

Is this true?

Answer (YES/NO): NO